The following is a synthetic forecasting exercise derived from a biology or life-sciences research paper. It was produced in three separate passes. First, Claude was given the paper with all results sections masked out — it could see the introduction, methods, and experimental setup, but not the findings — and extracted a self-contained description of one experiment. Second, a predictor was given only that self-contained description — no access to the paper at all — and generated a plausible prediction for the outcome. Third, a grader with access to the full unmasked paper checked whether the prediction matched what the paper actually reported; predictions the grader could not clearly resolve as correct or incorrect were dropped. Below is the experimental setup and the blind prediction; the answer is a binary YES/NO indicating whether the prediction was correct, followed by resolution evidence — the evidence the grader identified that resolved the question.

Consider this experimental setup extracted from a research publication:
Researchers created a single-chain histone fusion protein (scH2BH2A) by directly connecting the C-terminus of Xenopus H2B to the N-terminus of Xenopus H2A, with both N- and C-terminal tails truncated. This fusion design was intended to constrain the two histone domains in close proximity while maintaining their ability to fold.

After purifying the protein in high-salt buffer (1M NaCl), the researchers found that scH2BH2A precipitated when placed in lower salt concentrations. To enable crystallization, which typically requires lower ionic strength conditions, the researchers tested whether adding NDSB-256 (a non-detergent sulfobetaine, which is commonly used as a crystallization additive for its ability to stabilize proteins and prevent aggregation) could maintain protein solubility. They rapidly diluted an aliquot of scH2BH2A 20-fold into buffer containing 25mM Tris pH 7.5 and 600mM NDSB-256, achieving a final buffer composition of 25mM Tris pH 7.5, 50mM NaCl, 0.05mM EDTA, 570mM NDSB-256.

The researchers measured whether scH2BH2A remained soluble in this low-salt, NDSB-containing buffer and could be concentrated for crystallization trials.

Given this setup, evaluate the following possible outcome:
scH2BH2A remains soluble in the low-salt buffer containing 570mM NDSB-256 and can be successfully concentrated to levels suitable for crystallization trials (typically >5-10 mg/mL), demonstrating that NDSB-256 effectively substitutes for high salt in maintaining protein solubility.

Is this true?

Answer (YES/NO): YES